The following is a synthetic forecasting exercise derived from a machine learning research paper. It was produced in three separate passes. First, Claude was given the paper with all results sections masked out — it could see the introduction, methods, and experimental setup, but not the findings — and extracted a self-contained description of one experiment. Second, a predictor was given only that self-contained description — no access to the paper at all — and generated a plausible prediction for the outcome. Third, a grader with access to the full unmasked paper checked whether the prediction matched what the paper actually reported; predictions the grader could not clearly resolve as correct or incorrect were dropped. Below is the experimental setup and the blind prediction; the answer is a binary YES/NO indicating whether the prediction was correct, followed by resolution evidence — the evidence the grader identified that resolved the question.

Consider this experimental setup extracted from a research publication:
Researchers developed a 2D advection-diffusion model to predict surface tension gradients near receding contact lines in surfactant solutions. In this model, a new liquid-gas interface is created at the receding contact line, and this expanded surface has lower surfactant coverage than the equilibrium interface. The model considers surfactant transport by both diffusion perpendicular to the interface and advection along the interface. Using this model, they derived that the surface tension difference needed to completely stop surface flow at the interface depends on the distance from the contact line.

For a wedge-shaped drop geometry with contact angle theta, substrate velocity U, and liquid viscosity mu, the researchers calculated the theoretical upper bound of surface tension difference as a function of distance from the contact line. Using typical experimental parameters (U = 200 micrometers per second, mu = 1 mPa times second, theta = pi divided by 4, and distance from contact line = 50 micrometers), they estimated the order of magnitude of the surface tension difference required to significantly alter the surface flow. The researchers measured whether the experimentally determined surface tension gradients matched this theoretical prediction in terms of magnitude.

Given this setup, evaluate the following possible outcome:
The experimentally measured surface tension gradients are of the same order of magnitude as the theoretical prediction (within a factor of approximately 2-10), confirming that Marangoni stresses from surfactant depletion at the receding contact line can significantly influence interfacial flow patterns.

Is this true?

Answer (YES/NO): YES